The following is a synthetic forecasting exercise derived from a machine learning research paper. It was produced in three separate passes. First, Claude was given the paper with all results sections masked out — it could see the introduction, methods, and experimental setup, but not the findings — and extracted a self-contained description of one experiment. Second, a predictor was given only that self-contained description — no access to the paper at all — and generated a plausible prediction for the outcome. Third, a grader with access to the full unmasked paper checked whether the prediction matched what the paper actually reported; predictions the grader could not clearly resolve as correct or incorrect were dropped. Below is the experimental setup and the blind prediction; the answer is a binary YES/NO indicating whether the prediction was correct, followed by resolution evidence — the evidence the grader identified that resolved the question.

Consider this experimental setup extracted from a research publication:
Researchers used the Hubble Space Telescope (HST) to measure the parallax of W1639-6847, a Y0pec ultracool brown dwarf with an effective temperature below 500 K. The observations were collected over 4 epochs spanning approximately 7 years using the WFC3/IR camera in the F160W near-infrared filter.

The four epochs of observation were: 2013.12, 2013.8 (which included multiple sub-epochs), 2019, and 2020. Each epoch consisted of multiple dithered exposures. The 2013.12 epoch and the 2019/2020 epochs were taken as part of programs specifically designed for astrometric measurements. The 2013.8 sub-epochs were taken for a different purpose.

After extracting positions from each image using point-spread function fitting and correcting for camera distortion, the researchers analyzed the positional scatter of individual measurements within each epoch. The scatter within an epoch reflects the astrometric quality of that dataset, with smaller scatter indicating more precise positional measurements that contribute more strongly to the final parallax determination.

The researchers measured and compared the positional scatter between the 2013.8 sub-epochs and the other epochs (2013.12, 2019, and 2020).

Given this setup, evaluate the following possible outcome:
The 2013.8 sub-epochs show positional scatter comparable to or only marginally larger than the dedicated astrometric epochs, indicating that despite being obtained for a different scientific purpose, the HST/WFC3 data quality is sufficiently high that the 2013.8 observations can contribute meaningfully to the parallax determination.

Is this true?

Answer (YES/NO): NO